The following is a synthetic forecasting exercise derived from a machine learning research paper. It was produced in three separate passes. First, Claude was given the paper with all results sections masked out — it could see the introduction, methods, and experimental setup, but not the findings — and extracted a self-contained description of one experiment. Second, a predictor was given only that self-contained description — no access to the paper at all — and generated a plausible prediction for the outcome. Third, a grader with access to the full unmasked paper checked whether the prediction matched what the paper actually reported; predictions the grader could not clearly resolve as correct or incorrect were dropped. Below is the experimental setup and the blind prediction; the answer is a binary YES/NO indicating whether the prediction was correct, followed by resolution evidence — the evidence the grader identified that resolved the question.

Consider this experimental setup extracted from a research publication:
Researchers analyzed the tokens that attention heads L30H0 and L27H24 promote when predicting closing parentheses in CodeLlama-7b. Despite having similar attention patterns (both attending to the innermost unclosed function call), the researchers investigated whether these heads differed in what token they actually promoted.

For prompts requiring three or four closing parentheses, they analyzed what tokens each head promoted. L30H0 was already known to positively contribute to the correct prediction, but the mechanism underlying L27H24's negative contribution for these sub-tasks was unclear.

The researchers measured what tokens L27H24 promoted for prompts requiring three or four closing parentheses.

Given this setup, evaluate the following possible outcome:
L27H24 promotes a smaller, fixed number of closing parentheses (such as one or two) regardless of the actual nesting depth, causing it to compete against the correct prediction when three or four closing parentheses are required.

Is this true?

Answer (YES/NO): YES